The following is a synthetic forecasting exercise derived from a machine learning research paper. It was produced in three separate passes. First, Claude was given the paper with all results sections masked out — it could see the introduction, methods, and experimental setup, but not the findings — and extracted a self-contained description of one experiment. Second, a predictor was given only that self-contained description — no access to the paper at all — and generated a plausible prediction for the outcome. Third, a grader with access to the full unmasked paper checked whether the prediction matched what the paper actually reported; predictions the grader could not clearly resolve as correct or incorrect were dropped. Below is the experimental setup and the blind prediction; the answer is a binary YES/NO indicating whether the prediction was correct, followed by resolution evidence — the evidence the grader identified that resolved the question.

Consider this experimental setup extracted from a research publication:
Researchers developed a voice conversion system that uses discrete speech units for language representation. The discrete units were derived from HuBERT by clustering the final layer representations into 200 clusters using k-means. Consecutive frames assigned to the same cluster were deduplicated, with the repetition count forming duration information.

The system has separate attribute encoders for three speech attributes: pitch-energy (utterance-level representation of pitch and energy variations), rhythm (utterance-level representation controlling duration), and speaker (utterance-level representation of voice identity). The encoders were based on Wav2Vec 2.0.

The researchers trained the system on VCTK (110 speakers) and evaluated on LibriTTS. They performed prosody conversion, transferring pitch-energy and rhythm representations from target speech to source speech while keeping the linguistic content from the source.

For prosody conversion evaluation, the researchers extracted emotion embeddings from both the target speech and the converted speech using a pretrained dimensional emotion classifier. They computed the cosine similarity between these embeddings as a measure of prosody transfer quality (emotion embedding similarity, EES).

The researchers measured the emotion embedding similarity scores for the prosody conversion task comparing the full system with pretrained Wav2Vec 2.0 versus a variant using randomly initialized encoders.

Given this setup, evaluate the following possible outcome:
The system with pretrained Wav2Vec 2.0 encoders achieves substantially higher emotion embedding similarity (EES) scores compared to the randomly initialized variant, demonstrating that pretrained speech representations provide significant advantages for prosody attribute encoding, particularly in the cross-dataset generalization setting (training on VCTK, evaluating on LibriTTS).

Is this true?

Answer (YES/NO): YES